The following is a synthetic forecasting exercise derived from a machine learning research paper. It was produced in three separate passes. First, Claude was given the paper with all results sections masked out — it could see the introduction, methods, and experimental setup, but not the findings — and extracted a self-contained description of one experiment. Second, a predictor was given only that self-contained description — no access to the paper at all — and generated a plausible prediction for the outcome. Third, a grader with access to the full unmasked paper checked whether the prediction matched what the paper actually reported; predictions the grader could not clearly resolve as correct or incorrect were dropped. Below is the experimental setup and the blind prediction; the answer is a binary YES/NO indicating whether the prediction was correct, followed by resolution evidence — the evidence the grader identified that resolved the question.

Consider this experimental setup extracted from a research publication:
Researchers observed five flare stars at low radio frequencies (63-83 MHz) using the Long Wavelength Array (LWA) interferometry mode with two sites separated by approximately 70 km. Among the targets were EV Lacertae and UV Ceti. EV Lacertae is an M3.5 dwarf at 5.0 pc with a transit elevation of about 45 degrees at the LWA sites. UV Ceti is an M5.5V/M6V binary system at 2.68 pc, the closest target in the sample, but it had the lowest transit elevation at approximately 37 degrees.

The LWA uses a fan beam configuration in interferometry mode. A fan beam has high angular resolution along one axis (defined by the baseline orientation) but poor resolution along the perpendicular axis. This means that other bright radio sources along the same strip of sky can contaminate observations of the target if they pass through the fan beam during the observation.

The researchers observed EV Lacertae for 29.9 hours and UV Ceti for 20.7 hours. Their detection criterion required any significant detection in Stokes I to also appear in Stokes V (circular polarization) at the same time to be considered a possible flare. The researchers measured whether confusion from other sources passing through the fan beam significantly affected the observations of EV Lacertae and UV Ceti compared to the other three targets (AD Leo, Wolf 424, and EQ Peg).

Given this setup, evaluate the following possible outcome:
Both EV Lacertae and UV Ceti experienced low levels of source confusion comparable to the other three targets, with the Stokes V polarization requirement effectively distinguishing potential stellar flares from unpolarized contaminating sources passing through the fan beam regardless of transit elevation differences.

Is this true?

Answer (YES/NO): NO